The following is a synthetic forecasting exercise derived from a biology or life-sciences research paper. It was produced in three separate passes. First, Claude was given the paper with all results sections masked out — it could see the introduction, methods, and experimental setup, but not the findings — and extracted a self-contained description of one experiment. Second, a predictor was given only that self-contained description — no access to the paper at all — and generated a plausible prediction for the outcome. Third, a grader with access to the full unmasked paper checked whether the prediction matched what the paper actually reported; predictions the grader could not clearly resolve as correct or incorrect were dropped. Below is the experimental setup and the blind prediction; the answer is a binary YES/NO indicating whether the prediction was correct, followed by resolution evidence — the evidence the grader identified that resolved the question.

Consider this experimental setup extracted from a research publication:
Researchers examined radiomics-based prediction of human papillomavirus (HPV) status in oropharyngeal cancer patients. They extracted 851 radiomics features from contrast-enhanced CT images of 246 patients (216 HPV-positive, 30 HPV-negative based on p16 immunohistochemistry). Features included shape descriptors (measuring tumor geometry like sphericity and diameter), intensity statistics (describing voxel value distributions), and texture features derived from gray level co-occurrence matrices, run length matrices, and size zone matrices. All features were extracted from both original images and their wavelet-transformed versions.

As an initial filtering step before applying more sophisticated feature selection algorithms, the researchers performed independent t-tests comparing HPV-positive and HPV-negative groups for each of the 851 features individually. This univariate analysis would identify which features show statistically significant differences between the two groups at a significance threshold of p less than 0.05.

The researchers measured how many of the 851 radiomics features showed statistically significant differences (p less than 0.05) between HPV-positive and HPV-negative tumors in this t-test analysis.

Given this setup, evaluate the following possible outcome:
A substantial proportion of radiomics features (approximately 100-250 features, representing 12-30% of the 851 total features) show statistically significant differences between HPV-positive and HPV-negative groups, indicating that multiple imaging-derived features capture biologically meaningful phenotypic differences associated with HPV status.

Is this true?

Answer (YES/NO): NO